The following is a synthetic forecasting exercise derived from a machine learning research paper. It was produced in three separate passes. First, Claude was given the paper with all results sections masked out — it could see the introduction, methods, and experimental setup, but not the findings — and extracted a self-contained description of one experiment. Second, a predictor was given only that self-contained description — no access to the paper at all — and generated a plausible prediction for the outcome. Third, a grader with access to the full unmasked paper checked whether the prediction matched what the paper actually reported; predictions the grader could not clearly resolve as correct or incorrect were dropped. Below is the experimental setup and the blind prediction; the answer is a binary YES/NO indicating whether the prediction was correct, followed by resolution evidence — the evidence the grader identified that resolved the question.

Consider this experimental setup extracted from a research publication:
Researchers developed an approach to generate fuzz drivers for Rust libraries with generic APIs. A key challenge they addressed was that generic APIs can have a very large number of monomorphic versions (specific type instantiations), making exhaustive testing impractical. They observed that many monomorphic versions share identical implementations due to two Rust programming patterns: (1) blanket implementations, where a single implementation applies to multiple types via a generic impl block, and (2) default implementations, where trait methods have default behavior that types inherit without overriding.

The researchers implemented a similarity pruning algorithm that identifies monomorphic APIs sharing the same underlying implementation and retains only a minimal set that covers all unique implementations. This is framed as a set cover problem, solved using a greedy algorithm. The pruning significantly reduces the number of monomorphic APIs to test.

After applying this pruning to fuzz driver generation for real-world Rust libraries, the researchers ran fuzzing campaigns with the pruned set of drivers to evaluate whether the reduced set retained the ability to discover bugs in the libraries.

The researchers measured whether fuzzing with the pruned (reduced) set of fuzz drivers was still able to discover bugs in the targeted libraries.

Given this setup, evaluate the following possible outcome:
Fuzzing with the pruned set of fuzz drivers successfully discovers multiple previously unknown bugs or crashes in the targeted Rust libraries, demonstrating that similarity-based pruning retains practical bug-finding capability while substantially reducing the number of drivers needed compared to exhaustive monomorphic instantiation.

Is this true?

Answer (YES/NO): YES